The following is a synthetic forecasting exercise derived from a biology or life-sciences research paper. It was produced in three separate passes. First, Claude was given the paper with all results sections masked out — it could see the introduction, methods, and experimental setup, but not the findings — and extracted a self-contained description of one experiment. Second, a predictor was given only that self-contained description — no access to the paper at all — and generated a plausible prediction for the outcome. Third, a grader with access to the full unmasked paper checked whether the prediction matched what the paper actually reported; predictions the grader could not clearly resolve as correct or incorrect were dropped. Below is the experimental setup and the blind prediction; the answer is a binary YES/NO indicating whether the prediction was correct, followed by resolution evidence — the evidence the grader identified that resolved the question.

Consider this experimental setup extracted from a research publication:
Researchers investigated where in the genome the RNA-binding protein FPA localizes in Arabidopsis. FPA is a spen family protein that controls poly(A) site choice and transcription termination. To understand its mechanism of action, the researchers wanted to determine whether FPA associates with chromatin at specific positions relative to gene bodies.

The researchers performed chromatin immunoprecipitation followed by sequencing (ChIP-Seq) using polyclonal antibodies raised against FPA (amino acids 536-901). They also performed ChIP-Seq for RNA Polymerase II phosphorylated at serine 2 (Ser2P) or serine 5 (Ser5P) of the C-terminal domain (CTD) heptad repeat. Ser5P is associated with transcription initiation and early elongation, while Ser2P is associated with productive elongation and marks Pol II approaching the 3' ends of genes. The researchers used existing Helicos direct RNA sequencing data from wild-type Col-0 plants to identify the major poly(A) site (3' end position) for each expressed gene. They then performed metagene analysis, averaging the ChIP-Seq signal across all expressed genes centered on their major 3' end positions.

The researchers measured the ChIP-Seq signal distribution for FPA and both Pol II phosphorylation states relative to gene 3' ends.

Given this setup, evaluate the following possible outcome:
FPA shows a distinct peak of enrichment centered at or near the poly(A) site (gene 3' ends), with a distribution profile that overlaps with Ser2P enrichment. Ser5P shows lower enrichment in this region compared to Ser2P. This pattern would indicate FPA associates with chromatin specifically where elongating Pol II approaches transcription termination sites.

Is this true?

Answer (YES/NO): YES